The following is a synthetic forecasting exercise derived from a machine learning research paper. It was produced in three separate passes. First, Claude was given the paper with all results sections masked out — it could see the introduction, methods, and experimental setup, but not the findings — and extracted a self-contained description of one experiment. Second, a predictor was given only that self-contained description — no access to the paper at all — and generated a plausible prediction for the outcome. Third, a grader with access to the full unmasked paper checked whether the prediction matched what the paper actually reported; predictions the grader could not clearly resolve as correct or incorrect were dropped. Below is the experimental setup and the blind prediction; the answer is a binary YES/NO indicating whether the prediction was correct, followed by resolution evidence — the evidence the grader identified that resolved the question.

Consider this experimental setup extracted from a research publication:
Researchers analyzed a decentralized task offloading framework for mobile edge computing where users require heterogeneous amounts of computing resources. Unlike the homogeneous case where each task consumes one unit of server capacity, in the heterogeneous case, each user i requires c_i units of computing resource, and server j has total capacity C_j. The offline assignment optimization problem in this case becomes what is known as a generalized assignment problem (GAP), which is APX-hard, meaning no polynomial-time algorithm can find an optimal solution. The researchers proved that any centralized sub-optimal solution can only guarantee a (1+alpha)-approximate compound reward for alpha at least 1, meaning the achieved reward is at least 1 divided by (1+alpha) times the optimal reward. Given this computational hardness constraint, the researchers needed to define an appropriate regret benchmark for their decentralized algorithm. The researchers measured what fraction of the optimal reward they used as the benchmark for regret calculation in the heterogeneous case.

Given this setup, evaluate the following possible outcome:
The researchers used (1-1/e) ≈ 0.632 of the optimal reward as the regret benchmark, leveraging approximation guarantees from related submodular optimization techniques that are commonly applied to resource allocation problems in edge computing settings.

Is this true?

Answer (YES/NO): NO